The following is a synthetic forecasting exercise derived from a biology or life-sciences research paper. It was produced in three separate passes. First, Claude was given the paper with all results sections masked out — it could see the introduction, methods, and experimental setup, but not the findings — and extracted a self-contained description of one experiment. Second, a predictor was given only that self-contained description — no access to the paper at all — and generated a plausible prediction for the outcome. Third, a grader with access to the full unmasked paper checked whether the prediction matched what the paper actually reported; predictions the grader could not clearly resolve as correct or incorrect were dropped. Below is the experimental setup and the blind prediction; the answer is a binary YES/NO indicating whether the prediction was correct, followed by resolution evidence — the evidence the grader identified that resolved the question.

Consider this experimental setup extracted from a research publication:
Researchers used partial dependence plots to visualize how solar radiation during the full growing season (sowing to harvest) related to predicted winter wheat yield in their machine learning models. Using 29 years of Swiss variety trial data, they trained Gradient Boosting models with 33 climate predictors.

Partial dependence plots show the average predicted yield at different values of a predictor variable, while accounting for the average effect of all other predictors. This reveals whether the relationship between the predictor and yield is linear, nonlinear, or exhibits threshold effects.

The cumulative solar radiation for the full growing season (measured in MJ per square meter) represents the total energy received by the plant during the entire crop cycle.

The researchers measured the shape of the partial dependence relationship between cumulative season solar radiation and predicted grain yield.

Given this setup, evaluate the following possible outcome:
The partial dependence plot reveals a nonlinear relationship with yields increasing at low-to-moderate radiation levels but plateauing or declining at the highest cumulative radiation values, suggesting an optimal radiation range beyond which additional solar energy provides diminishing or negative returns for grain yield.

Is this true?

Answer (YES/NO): YES